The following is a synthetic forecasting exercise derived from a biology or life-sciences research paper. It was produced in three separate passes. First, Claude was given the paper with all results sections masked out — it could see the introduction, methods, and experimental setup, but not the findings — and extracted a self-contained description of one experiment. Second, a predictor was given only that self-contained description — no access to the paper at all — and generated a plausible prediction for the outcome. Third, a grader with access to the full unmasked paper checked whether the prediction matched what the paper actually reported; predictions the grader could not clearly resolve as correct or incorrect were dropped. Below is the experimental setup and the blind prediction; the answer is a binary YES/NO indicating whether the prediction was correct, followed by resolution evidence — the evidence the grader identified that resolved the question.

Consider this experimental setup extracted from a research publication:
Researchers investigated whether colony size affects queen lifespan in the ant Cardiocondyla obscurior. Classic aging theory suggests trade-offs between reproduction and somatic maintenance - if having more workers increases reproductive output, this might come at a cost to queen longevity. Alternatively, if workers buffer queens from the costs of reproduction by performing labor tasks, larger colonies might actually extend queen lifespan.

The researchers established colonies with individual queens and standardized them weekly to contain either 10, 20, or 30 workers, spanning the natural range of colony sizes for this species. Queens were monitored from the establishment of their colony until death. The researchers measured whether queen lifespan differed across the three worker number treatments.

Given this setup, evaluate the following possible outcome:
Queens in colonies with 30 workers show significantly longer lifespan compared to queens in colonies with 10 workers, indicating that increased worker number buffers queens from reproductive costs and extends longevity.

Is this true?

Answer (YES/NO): NO